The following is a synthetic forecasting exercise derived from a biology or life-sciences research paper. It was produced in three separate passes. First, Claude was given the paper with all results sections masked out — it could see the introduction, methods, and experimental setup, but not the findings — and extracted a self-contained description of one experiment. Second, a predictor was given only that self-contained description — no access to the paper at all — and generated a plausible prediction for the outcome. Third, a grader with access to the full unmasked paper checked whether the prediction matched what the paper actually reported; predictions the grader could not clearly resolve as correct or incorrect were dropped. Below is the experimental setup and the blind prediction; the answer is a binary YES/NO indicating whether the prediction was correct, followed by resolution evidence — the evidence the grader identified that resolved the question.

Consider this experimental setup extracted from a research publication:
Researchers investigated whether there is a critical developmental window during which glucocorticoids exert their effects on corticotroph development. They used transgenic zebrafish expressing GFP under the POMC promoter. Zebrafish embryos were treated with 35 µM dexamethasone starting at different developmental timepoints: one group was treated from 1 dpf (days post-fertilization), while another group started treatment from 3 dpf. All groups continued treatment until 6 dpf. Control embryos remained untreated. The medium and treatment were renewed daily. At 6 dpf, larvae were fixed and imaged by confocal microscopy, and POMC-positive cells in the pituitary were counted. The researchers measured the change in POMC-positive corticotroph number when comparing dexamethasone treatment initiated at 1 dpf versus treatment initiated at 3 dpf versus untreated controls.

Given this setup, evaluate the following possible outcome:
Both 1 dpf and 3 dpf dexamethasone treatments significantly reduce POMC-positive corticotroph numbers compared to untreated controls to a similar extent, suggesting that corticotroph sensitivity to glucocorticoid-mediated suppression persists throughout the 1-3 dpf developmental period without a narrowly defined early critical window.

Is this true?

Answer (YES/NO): NO